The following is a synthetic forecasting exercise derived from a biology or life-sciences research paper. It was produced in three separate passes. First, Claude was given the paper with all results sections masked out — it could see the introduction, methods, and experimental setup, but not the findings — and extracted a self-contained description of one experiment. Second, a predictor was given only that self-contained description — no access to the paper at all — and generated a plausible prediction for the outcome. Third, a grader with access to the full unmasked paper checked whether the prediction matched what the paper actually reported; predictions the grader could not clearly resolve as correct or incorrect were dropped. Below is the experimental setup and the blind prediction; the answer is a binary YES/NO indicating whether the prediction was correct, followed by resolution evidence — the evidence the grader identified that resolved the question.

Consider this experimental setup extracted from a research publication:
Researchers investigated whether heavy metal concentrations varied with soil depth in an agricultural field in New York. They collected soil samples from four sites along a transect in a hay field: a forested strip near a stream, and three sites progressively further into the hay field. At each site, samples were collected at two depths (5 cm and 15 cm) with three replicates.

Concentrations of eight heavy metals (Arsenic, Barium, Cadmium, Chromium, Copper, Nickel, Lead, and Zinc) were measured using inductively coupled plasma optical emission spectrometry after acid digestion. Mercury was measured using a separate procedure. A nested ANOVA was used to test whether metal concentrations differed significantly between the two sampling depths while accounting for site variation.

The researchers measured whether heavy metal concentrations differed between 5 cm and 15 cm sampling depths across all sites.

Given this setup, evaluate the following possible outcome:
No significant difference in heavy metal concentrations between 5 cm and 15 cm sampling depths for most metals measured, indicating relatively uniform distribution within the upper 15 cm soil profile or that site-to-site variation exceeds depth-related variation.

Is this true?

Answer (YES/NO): YES